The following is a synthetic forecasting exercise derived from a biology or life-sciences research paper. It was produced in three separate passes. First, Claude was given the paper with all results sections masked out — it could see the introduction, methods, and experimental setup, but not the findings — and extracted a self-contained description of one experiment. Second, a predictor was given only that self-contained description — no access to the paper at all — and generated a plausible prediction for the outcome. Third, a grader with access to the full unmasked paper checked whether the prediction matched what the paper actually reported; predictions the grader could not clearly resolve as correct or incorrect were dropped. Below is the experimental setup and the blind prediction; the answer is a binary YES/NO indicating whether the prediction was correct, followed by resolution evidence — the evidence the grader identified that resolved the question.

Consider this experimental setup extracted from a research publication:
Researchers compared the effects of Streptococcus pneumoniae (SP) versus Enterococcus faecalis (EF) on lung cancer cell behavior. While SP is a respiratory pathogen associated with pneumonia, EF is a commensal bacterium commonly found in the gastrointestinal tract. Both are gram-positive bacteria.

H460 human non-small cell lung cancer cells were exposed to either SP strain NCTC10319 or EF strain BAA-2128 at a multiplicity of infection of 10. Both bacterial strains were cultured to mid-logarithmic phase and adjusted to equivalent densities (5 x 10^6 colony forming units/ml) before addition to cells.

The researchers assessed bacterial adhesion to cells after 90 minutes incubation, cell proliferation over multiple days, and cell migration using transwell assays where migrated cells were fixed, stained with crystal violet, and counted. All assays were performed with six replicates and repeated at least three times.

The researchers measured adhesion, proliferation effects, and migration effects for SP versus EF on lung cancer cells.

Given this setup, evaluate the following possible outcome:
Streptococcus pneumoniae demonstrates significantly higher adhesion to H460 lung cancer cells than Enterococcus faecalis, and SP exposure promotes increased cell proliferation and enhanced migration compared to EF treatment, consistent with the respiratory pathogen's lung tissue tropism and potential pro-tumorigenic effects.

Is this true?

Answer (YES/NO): YES